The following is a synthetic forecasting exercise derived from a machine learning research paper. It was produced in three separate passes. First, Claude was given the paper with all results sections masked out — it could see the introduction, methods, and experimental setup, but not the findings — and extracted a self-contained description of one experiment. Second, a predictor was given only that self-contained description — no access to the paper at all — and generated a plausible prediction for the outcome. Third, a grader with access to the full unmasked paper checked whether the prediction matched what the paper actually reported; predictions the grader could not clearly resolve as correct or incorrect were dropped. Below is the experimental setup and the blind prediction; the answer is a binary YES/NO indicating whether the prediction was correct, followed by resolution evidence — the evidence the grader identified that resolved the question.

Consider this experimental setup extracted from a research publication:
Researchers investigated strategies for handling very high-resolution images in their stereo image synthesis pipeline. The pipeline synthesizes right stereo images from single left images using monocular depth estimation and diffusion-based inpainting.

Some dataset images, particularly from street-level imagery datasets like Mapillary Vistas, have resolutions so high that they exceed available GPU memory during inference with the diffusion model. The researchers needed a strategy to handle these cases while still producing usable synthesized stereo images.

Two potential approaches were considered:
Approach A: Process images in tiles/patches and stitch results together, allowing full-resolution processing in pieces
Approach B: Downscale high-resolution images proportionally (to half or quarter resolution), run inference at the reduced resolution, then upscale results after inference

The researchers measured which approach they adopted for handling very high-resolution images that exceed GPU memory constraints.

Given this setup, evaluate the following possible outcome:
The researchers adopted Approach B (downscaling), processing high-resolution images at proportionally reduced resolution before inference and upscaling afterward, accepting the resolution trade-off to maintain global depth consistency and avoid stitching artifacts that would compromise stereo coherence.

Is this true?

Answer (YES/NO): YES